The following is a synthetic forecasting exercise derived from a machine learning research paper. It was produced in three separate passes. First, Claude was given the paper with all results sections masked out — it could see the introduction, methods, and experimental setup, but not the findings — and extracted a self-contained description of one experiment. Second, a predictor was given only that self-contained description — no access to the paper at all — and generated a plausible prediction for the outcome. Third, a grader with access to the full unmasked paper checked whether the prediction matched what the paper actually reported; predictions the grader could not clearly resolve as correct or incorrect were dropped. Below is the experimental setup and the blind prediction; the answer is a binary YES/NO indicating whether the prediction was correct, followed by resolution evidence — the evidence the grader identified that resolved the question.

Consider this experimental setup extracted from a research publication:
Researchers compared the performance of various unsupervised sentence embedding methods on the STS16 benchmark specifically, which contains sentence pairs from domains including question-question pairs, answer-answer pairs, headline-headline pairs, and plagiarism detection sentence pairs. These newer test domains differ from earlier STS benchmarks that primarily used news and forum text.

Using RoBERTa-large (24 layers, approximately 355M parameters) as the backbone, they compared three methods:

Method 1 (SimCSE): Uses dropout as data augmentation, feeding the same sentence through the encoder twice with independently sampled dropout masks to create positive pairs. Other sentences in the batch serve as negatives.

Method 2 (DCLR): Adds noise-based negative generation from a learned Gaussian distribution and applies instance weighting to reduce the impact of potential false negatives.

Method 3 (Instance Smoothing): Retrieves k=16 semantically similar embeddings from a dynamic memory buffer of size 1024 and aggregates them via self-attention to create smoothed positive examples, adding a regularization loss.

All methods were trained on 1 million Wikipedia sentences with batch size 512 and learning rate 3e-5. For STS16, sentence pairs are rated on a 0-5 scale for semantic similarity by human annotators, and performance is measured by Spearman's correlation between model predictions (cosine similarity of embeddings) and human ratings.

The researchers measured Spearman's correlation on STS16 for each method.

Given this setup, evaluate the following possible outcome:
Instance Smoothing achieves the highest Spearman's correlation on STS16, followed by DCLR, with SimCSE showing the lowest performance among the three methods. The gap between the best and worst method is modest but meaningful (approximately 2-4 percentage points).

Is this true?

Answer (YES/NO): NO